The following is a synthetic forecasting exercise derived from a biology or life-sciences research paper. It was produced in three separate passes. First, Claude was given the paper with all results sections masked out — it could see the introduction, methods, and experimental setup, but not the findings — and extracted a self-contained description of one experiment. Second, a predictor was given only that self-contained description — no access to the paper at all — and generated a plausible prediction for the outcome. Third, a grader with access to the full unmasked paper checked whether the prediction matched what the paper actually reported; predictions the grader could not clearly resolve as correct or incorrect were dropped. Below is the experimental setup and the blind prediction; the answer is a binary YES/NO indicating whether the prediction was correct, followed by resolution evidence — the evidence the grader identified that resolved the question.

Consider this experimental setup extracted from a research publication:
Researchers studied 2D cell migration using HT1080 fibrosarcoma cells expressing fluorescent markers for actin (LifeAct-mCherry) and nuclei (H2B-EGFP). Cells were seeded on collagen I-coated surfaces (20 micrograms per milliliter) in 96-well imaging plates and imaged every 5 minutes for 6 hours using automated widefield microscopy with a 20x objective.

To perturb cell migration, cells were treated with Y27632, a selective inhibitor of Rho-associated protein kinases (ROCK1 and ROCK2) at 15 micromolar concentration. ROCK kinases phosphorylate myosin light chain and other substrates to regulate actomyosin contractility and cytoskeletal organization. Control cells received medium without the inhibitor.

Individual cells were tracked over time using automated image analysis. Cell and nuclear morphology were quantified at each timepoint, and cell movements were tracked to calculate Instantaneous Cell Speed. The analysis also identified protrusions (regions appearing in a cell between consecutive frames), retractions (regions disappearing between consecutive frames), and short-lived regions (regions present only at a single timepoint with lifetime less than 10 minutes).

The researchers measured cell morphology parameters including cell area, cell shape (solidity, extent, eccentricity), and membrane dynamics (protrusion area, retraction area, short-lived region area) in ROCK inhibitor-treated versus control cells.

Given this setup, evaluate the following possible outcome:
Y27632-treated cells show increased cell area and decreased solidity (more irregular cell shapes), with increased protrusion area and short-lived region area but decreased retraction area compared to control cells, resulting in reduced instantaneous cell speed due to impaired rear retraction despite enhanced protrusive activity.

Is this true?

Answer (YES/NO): NO